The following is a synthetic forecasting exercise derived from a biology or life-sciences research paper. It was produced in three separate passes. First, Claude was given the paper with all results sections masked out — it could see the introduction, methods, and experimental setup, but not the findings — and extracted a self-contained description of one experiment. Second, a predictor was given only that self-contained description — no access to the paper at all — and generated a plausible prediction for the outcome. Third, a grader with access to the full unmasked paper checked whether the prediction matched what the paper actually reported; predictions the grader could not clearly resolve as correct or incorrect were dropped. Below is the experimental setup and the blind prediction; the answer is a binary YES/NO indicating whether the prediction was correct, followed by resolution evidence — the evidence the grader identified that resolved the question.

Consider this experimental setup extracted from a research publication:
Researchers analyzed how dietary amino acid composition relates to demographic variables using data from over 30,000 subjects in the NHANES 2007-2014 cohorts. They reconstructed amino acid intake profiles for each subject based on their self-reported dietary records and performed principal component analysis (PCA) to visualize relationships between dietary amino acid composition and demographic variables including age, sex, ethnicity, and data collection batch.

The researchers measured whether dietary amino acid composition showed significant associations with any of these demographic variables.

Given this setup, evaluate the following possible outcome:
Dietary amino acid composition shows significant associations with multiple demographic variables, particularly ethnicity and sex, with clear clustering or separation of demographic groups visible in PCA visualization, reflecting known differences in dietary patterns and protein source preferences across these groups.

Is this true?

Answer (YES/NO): NO